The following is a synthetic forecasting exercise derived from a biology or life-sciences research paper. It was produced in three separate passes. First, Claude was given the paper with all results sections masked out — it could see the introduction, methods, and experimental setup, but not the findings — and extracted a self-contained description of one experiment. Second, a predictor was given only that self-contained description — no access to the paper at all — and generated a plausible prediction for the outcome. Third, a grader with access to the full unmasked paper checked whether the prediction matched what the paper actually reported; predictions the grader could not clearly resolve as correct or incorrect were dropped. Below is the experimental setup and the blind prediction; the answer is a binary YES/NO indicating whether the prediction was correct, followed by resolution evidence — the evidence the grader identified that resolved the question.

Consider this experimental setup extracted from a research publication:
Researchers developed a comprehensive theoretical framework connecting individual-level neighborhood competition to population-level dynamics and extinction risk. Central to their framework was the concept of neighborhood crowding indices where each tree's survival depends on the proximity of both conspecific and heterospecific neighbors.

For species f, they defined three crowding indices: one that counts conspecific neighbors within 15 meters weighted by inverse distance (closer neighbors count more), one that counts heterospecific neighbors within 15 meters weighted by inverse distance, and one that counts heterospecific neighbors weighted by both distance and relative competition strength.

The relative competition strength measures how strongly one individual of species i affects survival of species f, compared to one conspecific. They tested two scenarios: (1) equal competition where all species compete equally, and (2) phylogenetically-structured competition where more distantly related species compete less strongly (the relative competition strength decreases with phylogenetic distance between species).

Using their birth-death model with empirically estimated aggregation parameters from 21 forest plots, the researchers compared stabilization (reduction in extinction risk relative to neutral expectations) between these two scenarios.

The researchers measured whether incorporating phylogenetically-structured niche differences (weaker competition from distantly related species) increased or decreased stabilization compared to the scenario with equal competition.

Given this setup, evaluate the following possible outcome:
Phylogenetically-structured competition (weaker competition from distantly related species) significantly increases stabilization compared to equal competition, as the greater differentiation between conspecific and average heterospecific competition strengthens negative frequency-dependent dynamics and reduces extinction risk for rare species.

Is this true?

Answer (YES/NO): YES